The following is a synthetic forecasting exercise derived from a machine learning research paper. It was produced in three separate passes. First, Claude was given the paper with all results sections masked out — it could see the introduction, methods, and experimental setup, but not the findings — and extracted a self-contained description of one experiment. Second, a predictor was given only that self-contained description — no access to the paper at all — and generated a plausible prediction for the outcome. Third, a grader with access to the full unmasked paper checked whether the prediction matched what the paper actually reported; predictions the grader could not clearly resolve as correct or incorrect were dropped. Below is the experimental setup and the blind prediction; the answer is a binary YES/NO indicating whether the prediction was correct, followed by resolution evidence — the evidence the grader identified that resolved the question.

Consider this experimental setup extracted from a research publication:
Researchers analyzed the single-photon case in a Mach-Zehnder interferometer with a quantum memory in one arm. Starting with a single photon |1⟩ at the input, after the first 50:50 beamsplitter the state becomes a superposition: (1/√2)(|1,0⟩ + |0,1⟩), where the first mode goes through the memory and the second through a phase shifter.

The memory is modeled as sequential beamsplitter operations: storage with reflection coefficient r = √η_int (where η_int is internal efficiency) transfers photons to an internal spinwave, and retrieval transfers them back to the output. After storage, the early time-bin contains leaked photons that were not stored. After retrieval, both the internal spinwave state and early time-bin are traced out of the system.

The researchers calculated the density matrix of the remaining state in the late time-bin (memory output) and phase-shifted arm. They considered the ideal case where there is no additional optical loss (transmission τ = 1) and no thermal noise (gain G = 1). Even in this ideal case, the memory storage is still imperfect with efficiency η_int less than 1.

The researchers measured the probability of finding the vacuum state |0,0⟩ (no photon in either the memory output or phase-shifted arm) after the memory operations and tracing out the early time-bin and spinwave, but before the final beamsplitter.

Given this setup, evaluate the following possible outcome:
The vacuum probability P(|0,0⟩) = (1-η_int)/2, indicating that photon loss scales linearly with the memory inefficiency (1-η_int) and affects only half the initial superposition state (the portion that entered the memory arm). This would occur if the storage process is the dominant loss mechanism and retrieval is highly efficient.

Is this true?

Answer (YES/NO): YES